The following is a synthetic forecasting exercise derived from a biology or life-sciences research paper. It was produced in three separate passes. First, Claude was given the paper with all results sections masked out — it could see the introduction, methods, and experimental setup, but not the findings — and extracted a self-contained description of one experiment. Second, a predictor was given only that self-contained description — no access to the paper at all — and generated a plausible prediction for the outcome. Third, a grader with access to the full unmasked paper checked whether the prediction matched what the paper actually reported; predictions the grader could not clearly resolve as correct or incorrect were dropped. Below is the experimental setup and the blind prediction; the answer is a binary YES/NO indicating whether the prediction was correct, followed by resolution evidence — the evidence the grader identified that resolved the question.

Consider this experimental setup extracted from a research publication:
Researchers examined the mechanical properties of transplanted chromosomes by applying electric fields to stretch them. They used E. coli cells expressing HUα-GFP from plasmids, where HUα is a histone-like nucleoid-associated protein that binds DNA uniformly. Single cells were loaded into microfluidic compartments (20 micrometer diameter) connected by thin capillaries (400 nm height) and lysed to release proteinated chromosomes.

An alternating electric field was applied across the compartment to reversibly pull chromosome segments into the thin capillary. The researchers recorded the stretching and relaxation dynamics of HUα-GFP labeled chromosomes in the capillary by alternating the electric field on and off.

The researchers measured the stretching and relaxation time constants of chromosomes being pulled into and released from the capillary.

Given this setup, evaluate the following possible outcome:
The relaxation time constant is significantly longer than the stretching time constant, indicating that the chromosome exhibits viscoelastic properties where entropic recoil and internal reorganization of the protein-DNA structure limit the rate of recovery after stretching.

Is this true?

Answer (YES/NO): NO